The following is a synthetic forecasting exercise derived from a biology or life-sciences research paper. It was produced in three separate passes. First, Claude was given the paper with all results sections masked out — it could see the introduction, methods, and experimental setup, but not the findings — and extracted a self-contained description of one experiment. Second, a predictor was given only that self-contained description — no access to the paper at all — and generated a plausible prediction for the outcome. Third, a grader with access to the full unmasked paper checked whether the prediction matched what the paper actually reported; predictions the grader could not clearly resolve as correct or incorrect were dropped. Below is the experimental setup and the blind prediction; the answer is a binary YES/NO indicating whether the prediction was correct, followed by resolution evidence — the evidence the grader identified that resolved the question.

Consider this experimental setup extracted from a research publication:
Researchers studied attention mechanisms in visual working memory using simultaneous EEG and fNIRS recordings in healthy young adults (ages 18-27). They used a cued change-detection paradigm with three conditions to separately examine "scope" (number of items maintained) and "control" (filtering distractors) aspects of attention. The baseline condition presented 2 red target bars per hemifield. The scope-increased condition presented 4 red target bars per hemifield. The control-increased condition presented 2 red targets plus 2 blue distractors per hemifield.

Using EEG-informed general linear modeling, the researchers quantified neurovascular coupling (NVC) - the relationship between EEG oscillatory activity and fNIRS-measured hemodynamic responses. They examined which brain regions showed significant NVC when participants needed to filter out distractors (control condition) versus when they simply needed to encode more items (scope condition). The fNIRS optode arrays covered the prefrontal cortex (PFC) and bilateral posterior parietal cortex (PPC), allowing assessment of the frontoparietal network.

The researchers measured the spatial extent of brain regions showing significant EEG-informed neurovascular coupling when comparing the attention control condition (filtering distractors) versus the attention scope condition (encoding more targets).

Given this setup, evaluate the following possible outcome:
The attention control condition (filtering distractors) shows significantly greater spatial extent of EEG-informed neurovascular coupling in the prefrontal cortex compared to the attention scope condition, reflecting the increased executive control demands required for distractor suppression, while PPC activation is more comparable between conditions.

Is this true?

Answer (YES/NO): NO